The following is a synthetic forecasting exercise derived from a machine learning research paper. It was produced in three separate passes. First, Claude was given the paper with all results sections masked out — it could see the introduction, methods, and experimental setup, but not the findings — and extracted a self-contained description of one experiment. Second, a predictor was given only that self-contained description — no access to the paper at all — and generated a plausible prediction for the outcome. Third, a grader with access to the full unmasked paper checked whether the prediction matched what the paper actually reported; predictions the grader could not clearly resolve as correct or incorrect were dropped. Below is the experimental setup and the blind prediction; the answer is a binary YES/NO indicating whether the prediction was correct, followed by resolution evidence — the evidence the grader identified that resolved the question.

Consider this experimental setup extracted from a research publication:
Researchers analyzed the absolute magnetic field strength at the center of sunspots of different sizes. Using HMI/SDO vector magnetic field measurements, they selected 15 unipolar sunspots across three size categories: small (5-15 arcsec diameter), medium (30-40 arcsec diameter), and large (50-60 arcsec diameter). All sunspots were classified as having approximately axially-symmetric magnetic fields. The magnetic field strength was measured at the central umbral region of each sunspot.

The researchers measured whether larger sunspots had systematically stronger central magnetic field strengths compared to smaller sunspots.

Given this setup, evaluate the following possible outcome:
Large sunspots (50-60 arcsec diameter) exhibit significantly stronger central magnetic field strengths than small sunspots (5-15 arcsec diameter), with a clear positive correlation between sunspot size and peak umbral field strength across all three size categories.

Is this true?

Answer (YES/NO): YES